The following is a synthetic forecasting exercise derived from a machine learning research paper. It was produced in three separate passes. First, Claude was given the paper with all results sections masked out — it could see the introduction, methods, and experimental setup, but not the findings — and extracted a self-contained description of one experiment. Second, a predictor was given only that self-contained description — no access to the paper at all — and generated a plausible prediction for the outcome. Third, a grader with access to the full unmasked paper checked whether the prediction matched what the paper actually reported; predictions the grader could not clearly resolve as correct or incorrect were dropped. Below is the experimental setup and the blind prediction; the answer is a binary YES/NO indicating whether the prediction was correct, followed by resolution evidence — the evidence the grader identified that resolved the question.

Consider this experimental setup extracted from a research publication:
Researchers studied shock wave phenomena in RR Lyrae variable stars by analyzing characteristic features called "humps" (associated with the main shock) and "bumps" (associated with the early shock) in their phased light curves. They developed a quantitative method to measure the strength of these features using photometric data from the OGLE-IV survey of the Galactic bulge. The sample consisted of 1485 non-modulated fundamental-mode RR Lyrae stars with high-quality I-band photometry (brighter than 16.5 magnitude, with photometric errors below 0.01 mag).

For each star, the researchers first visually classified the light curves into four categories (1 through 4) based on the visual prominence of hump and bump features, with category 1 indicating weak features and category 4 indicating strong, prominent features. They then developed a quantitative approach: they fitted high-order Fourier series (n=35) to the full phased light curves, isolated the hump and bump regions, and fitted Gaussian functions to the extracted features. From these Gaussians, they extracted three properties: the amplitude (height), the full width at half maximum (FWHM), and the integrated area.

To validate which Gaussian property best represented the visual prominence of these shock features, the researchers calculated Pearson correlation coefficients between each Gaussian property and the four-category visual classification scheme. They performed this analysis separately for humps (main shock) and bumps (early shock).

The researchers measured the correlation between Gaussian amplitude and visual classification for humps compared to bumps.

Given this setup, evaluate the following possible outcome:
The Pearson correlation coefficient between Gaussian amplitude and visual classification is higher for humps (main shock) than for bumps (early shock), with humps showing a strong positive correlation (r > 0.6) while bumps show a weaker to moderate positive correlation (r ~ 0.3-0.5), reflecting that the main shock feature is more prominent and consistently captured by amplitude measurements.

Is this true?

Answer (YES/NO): NO